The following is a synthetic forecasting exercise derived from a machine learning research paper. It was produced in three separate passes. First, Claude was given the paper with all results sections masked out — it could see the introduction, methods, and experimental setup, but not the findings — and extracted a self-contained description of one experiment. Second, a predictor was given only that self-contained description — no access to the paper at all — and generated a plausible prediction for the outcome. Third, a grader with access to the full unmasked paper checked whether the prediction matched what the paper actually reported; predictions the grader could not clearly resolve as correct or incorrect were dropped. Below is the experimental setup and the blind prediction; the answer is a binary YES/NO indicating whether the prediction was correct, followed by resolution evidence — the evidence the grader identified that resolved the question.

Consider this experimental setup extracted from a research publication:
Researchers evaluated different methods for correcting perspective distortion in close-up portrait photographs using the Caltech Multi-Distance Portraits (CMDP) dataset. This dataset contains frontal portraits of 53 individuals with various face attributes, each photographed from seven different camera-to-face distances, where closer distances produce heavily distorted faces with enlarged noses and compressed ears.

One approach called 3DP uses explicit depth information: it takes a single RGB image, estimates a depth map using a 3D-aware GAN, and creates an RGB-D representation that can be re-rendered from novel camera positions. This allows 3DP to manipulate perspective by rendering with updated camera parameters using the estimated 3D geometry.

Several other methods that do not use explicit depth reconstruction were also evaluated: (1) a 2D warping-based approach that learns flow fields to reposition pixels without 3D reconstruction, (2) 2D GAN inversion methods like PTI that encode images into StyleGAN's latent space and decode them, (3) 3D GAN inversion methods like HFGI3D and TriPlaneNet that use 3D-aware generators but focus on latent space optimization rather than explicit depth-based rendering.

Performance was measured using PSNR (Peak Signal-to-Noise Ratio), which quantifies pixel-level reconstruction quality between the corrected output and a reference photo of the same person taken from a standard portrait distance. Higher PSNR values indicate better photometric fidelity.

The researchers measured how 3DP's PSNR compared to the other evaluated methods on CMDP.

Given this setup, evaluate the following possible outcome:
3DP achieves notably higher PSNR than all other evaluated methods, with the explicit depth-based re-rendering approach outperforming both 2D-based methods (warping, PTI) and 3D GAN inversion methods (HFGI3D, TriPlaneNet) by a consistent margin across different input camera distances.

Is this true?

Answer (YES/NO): NO